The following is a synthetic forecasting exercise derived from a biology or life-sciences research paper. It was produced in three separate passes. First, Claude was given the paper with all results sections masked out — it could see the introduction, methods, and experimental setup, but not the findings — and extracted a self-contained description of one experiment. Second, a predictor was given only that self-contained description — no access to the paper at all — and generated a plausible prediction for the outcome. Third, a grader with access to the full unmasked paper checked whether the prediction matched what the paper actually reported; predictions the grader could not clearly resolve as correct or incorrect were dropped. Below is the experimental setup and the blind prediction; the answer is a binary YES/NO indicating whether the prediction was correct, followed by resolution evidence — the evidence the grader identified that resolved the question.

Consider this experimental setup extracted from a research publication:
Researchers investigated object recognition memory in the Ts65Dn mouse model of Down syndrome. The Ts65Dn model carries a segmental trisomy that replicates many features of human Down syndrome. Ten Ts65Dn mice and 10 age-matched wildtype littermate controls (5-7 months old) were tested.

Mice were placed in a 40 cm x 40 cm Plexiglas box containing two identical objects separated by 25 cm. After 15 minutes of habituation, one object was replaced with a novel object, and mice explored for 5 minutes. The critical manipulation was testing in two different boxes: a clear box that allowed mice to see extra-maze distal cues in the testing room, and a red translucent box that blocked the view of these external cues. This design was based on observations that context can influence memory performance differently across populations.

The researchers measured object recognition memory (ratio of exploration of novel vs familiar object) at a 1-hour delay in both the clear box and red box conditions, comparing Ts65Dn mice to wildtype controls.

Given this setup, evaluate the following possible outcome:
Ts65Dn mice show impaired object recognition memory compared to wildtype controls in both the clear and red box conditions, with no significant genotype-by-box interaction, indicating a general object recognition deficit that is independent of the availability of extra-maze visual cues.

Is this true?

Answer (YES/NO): NO